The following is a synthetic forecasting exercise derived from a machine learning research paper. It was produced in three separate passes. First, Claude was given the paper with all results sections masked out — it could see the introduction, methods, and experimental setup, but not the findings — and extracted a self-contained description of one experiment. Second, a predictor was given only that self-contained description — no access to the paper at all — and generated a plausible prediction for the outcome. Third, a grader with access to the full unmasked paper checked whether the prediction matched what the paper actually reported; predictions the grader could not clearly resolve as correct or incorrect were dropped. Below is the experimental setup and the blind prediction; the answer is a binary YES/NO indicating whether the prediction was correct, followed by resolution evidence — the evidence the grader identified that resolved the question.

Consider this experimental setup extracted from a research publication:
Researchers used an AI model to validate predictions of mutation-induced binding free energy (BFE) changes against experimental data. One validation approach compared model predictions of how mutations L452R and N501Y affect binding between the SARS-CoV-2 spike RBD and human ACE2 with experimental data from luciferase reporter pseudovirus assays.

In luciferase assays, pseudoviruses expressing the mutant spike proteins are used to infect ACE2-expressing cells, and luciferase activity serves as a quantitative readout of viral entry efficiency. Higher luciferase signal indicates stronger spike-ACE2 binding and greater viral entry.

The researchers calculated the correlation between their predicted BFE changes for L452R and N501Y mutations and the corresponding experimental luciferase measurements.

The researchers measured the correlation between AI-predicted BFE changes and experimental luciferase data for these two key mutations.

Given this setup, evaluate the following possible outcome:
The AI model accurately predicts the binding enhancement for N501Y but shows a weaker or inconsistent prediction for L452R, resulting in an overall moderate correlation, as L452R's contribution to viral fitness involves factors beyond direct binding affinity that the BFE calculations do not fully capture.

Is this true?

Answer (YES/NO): NO